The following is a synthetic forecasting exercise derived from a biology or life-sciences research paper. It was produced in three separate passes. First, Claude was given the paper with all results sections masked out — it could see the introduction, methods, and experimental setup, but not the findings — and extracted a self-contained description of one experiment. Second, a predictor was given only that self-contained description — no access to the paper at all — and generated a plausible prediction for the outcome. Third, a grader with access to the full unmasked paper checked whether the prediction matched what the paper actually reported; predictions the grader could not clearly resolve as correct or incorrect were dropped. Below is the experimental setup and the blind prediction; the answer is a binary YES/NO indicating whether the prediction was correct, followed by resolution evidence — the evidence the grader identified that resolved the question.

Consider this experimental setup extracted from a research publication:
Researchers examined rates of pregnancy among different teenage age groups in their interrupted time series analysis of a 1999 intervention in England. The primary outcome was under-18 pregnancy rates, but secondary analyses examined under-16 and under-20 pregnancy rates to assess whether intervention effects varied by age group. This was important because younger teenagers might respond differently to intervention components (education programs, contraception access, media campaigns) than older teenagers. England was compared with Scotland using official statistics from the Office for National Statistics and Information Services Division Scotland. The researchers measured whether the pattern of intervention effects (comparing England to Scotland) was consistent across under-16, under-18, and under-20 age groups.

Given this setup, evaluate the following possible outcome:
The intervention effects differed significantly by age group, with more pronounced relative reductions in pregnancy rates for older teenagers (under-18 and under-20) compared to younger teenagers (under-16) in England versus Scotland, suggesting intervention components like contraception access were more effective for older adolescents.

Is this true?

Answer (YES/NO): NO